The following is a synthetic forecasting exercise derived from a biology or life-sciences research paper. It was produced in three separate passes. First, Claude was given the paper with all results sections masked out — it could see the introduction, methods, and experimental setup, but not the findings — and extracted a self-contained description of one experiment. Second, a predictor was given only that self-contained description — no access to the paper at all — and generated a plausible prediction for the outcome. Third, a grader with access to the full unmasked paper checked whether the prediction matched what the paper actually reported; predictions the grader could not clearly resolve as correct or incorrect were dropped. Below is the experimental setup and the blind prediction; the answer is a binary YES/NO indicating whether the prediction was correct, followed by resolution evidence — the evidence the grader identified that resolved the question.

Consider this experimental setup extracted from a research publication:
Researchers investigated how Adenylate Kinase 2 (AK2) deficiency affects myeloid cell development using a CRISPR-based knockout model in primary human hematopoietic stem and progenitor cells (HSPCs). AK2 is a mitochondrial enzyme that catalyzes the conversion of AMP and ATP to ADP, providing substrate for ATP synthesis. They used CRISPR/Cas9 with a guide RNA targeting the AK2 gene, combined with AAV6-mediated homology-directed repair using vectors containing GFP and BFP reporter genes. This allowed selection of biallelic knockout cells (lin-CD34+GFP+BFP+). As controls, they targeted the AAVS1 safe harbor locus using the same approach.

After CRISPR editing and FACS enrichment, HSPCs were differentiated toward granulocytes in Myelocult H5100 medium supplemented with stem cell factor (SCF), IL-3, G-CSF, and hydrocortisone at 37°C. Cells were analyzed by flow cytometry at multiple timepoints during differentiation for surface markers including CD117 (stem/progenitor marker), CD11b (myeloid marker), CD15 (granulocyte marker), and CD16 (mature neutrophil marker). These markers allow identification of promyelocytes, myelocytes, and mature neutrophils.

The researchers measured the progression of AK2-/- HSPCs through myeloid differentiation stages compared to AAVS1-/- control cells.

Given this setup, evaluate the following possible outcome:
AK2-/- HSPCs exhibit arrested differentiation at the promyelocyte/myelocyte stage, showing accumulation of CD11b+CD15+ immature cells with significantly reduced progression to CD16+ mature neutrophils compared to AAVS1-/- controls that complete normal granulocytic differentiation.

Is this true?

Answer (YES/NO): NO